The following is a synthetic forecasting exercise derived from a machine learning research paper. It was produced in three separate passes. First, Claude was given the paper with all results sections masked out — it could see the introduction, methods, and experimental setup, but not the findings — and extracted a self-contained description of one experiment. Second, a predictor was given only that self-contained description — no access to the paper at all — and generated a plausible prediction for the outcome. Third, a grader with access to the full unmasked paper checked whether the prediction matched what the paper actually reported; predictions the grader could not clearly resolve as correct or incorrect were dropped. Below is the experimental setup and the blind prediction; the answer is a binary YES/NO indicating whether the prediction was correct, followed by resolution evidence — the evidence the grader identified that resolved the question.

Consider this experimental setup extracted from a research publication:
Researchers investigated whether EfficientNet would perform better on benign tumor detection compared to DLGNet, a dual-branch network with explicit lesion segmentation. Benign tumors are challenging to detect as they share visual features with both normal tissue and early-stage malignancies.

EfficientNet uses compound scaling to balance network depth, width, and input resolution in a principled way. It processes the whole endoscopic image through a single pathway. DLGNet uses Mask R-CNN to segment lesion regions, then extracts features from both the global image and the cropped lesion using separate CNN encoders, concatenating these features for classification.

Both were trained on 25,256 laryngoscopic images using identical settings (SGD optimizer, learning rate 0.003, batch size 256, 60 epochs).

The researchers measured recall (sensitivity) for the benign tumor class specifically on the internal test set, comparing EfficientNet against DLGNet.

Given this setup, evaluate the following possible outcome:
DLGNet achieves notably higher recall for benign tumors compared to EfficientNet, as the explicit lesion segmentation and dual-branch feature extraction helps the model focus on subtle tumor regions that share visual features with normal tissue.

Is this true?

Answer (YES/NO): NO